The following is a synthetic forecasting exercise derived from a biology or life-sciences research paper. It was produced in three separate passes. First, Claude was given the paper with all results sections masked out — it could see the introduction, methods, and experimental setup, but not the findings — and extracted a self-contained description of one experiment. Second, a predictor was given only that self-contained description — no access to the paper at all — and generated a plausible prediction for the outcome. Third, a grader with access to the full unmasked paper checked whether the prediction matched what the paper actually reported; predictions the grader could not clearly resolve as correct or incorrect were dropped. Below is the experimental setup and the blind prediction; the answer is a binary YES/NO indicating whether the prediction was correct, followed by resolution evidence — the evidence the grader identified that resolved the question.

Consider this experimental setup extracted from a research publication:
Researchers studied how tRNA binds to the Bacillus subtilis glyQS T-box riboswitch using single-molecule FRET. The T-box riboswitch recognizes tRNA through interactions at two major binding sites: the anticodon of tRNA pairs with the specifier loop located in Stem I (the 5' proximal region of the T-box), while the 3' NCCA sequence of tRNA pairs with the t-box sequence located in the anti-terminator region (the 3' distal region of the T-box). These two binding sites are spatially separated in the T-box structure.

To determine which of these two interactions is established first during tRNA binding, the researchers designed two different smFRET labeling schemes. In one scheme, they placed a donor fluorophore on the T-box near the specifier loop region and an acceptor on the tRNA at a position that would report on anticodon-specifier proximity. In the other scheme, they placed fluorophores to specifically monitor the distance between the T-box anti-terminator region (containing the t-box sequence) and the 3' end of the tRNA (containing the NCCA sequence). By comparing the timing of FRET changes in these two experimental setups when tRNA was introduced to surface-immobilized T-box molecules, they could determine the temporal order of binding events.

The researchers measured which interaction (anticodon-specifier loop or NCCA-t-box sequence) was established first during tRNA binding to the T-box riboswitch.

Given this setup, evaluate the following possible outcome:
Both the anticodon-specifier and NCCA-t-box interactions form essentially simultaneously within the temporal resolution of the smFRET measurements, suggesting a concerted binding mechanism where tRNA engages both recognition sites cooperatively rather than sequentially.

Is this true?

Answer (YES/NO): NO